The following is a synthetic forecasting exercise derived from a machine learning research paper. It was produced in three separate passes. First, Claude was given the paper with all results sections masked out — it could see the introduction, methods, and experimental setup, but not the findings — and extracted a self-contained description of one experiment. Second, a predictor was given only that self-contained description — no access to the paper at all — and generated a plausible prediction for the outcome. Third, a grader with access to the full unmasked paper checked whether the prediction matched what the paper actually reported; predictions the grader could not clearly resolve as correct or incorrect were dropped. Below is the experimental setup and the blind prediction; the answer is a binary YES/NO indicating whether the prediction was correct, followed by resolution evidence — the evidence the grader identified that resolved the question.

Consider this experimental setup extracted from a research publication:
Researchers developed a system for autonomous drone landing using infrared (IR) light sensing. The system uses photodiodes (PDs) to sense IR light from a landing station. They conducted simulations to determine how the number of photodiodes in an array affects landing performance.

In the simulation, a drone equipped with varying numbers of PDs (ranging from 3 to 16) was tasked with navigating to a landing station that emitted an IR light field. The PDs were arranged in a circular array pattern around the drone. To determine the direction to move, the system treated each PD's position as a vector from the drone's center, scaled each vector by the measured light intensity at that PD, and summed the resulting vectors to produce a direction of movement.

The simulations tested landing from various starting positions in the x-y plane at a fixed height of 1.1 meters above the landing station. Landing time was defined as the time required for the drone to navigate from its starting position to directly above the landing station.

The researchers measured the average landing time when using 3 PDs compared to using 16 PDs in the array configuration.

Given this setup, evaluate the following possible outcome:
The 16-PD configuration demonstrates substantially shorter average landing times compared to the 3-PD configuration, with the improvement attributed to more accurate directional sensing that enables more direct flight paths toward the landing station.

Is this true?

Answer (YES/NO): NO